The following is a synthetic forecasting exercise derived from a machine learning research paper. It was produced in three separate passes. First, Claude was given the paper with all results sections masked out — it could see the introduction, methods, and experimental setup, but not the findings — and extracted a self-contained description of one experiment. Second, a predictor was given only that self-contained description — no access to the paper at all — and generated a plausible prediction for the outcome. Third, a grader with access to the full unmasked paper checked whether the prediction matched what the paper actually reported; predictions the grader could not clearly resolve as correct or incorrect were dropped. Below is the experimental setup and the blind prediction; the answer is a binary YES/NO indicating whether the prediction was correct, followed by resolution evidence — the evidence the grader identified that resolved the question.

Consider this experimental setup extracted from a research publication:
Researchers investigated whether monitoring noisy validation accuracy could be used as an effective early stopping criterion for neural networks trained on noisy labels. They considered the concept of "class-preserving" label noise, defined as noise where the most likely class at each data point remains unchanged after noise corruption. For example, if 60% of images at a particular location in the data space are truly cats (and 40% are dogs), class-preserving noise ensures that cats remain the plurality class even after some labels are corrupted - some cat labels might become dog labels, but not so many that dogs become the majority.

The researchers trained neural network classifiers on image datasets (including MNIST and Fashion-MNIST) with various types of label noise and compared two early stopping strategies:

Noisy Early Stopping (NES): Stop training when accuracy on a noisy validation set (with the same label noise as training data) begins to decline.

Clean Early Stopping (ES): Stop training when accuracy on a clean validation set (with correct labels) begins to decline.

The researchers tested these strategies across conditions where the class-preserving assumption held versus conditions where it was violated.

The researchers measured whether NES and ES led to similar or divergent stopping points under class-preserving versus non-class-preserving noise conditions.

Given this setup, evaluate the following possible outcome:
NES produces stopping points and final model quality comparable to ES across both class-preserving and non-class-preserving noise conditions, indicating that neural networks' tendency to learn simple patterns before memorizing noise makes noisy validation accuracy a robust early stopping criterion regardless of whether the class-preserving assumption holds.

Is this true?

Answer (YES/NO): NO